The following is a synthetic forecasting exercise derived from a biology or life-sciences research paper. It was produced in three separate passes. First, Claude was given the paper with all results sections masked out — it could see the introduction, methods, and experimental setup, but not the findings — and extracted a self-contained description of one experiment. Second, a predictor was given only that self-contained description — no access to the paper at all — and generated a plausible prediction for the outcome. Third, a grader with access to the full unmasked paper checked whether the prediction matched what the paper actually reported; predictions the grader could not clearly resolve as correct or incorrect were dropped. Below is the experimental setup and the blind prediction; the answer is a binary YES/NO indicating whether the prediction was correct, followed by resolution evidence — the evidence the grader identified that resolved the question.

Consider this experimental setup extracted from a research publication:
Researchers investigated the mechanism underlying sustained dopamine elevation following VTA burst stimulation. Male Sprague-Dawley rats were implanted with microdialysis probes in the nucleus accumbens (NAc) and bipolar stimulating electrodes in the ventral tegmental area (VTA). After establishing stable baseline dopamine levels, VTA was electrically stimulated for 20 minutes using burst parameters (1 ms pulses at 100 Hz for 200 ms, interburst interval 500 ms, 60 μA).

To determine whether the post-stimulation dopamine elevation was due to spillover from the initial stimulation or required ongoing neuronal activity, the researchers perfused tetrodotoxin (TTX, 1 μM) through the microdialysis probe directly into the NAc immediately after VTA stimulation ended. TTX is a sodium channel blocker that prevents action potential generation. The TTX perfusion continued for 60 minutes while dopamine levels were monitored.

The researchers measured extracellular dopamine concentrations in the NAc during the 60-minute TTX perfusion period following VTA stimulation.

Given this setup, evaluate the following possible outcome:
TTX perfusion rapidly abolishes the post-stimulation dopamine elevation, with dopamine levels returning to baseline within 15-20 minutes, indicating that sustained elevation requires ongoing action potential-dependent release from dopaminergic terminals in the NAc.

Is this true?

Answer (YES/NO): NO